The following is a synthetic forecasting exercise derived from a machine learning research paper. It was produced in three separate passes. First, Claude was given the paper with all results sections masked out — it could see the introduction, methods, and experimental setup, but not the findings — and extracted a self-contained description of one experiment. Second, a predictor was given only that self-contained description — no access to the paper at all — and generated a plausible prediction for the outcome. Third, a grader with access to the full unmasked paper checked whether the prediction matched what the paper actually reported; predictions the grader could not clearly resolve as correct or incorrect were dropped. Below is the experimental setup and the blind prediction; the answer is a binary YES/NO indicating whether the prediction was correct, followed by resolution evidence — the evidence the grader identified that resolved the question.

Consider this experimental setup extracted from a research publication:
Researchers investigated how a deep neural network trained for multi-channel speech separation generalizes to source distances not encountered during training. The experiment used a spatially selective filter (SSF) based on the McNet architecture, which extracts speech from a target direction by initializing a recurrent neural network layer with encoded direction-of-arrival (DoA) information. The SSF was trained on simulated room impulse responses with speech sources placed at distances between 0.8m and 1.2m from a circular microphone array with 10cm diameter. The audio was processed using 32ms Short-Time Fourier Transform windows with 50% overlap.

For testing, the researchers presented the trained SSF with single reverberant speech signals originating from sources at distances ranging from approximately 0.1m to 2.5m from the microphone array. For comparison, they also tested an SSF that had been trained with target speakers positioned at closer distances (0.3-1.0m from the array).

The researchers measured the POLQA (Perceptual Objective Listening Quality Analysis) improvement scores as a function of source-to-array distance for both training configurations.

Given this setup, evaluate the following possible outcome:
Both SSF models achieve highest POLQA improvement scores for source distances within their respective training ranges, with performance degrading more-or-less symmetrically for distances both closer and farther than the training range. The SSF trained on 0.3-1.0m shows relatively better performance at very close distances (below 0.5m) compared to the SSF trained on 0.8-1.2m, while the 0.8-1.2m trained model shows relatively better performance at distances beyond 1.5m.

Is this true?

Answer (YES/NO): NO